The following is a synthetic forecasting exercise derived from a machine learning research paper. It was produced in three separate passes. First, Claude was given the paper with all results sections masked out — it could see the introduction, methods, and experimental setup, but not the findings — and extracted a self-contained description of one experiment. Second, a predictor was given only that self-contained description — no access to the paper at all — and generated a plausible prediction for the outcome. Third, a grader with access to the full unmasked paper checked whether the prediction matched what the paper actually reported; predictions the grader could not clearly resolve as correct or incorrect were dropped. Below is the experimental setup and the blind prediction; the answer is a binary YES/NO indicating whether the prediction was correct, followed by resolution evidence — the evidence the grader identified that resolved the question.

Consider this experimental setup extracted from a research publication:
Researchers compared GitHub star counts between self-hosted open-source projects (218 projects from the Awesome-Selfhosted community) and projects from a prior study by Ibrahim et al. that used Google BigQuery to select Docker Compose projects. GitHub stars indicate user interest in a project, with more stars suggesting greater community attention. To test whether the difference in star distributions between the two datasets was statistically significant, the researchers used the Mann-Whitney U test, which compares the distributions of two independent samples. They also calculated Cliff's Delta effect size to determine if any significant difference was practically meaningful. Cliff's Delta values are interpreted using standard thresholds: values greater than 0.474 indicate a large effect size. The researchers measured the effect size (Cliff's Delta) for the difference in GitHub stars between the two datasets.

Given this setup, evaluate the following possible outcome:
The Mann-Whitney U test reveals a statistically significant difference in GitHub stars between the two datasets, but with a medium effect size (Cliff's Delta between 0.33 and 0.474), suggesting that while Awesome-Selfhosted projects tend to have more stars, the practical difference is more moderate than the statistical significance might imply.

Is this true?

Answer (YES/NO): NO